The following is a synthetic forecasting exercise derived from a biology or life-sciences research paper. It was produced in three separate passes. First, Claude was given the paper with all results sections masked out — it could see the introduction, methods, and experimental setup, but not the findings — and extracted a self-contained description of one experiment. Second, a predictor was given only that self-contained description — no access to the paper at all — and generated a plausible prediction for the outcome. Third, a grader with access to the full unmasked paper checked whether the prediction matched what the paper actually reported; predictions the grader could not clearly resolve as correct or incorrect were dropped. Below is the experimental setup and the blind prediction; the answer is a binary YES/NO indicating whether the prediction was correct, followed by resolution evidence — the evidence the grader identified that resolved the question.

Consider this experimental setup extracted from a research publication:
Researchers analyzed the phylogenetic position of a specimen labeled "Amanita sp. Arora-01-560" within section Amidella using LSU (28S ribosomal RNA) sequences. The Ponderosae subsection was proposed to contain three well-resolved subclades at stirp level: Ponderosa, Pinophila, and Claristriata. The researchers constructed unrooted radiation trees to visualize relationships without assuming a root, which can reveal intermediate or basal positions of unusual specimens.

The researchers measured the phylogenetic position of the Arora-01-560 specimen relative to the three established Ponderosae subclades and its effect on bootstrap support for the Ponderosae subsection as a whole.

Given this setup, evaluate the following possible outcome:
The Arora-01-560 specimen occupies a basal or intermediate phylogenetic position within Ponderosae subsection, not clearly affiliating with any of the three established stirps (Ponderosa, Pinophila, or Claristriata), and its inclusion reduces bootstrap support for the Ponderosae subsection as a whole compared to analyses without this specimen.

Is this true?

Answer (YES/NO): YES